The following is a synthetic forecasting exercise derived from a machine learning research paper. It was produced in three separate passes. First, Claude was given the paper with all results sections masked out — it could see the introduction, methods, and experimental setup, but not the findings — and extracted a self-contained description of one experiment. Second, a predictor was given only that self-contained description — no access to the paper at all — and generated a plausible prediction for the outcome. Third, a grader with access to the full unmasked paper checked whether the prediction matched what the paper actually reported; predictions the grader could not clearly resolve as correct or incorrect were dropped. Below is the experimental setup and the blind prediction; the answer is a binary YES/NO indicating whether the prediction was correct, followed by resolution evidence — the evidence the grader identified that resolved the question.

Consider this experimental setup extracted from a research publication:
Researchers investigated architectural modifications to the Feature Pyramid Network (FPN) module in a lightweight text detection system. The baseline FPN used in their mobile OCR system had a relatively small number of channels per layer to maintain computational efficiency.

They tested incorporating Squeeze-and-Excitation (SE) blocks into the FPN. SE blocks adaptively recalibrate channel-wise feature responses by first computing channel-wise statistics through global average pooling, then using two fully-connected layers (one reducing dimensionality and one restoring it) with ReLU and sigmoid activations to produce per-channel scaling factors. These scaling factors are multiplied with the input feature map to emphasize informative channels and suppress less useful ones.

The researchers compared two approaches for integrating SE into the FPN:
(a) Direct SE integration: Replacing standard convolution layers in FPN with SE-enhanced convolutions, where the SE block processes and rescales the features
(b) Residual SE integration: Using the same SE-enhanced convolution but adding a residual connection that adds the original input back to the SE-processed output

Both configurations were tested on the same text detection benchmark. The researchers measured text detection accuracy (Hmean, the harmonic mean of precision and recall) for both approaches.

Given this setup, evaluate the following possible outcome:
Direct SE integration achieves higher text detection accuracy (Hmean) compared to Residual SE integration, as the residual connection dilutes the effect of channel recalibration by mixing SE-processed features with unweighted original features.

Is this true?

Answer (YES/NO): NO